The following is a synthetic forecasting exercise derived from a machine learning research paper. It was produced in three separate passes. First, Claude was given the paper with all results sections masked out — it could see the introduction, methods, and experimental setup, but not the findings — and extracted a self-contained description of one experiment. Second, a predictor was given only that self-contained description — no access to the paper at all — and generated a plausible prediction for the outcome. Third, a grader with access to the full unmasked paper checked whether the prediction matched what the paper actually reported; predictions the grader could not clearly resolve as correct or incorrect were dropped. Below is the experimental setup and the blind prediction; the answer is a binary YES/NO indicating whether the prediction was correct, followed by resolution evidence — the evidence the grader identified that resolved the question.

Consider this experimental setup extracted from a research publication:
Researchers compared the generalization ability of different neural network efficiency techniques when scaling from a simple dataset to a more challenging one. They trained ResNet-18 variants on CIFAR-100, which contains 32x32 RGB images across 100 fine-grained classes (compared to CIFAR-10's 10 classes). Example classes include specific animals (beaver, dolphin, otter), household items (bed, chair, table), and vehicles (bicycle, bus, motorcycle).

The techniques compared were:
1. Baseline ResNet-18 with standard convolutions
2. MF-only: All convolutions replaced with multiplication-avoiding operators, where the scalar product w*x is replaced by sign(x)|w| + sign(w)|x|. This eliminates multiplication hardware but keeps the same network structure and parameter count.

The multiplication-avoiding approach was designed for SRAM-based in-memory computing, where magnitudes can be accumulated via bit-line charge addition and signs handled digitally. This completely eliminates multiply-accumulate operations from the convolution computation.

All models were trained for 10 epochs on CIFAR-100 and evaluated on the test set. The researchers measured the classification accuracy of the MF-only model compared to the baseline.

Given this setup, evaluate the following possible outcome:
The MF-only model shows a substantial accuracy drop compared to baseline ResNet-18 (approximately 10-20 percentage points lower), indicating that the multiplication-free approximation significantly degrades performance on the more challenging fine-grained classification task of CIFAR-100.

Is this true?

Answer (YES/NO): NO